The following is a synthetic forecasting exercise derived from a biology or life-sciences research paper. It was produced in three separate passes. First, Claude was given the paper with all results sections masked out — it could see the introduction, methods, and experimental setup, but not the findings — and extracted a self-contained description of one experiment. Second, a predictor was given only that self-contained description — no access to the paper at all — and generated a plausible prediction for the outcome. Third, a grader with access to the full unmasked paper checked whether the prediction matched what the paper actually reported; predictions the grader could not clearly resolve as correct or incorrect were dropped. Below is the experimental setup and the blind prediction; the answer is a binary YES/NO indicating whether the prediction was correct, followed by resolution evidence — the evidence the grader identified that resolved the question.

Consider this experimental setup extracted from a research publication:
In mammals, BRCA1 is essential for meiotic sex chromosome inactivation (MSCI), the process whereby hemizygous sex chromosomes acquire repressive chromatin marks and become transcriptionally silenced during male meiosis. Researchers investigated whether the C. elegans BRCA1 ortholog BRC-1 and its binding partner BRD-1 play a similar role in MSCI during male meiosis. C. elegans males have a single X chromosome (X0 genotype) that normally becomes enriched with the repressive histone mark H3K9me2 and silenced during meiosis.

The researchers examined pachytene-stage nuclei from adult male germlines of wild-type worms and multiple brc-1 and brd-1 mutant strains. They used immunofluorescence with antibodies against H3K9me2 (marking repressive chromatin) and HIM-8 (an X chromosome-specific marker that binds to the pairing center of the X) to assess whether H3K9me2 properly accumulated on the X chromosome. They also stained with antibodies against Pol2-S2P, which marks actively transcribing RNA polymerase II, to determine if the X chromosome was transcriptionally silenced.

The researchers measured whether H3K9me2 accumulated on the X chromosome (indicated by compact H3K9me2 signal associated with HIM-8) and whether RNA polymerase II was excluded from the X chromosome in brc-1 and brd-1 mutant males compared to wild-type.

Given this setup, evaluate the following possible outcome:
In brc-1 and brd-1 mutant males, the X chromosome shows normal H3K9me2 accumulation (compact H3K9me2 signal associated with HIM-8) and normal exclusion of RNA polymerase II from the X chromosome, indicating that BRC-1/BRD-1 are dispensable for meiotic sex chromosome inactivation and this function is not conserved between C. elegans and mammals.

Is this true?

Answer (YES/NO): YES